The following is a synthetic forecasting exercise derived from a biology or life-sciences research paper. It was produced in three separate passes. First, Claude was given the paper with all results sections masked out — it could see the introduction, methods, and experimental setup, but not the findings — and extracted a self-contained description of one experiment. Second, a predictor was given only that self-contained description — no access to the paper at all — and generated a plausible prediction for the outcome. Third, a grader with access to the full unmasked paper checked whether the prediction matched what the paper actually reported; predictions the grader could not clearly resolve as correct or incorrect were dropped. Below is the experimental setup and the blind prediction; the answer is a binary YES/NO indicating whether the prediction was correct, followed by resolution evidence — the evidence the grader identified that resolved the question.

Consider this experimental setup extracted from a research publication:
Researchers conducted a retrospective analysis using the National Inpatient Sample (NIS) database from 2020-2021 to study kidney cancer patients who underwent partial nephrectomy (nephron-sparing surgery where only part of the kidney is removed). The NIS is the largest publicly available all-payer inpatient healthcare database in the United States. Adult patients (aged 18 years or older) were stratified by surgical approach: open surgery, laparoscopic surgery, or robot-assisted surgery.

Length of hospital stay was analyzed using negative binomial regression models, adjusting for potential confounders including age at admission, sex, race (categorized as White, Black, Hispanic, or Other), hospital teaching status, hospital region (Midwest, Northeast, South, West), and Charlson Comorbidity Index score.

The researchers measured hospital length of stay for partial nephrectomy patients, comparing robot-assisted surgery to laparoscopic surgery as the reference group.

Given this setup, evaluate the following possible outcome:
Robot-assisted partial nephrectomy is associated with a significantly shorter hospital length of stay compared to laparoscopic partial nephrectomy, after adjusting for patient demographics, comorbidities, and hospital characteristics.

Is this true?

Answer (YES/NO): YES